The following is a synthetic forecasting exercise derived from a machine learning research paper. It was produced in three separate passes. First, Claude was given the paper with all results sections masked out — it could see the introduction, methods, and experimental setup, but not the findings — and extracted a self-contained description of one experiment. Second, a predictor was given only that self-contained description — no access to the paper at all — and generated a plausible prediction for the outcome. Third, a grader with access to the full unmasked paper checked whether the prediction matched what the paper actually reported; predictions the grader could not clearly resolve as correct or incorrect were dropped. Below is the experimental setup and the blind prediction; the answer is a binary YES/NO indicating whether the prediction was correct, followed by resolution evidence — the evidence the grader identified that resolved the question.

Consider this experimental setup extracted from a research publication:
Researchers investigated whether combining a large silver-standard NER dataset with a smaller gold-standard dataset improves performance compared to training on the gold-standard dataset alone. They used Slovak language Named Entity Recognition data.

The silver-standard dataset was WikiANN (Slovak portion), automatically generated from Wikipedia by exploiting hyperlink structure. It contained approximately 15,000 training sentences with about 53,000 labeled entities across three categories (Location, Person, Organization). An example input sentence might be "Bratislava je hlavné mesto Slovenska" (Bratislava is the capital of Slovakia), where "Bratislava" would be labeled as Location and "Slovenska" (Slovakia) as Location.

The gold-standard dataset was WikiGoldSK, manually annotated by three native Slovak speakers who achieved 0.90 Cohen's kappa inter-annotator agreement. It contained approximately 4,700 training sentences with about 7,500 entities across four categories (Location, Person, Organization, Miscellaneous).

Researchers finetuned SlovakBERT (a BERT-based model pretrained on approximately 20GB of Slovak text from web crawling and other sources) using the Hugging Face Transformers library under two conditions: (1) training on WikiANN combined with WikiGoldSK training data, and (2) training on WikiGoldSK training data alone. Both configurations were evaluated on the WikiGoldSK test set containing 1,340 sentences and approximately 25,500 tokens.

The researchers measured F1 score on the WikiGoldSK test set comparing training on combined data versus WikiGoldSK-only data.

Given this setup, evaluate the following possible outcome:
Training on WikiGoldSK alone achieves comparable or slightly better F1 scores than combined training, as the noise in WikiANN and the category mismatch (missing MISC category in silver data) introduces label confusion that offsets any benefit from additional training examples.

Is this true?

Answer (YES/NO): YES